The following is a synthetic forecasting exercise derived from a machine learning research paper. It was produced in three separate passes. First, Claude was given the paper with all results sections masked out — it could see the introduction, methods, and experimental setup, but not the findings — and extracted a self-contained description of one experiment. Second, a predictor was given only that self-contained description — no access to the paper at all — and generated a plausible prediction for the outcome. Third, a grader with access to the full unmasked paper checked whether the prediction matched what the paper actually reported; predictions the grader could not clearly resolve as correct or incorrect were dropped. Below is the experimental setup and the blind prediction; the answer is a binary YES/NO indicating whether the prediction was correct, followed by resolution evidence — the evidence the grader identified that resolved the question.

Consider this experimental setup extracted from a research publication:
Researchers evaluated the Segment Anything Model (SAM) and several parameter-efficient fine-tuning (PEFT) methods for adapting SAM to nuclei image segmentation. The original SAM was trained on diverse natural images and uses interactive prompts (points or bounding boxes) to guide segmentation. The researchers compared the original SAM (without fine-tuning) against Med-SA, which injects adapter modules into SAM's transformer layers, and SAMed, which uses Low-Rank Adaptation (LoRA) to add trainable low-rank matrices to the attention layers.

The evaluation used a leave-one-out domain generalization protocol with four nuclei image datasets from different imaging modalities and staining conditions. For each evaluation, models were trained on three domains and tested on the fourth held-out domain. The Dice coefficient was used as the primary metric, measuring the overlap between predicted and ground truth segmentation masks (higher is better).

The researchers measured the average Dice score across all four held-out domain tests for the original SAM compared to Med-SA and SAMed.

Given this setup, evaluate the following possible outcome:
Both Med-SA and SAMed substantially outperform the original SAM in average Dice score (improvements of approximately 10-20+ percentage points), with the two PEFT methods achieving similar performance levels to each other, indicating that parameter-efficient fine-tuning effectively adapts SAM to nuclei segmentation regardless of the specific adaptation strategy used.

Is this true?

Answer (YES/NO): NO